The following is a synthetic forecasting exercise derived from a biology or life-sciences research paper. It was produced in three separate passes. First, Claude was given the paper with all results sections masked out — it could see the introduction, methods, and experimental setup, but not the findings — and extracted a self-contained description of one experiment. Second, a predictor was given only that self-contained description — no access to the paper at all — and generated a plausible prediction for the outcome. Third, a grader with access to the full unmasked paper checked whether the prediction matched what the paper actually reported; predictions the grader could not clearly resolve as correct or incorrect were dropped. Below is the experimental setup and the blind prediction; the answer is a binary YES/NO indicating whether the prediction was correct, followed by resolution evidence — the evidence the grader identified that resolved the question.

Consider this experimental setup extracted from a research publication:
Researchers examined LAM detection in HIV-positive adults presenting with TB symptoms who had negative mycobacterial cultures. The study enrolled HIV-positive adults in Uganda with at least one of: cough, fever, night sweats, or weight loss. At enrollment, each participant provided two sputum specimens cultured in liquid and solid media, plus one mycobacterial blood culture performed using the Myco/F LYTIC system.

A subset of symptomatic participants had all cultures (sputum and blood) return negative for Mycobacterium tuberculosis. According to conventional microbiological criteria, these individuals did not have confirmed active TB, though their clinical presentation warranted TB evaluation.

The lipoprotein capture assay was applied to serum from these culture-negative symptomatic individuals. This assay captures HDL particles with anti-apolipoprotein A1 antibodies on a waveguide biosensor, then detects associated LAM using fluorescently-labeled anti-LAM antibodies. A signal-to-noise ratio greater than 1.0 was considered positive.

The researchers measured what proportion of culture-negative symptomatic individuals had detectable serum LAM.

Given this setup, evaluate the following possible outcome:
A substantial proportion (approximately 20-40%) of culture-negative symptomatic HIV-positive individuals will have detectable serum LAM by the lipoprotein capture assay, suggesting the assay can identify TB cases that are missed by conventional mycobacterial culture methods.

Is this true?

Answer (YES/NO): NO